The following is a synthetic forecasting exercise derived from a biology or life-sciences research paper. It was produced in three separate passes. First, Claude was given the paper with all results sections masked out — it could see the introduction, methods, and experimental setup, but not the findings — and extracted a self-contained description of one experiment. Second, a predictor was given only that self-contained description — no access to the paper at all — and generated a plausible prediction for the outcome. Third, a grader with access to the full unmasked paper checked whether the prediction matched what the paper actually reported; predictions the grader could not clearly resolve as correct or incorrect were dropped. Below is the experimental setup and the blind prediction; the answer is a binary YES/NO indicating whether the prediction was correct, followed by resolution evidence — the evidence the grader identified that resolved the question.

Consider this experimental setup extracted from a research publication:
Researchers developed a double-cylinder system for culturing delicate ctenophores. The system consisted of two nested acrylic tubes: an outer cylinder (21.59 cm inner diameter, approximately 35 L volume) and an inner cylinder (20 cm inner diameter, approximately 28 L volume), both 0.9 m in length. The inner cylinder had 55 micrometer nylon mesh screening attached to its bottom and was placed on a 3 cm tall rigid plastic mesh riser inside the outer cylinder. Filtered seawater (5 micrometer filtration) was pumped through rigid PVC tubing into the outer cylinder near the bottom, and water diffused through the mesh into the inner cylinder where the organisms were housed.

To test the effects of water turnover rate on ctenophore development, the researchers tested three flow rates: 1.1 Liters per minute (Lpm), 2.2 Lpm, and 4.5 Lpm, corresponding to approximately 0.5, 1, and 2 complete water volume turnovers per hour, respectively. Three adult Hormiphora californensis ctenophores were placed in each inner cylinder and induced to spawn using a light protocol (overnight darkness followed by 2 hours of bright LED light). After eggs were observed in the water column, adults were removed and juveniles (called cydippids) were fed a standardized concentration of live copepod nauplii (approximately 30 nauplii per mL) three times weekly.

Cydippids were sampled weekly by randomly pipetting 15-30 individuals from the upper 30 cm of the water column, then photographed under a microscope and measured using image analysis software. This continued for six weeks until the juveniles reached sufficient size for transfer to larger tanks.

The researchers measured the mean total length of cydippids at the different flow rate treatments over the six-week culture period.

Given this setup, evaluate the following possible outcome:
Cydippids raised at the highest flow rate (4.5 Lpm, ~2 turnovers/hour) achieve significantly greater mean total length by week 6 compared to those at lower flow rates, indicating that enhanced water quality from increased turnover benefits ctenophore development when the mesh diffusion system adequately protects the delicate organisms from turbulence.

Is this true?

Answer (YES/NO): YES